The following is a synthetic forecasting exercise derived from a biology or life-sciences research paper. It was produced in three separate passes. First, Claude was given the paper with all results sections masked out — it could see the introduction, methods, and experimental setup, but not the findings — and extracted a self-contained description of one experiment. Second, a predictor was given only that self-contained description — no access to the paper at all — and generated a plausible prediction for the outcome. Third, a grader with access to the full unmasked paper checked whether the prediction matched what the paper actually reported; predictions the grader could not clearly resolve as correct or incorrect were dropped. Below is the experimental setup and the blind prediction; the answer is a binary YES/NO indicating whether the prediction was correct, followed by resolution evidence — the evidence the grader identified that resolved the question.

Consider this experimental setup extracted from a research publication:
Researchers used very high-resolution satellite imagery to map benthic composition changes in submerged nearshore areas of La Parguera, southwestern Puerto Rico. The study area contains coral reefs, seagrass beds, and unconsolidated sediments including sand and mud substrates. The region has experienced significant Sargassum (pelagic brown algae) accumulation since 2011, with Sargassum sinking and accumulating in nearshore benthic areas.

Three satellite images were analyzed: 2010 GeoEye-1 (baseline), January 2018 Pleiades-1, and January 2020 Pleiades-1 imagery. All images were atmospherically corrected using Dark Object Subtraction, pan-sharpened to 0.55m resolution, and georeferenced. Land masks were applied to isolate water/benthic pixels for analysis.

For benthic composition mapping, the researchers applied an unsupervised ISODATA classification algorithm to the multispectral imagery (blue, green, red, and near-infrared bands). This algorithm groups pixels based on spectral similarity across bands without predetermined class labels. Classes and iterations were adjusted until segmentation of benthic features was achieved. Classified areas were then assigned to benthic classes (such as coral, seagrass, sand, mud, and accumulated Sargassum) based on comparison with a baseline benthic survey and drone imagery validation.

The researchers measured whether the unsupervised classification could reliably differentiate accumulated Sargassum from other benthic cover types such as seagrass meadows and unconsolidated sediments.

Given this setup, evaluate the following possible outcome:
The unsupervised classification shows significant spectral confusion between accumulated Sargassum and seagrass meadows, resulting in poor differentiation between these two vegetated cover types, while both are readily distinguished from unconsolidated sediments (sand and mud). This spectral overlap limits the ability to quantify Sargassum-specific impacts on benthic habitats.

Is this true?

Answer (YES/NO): NO